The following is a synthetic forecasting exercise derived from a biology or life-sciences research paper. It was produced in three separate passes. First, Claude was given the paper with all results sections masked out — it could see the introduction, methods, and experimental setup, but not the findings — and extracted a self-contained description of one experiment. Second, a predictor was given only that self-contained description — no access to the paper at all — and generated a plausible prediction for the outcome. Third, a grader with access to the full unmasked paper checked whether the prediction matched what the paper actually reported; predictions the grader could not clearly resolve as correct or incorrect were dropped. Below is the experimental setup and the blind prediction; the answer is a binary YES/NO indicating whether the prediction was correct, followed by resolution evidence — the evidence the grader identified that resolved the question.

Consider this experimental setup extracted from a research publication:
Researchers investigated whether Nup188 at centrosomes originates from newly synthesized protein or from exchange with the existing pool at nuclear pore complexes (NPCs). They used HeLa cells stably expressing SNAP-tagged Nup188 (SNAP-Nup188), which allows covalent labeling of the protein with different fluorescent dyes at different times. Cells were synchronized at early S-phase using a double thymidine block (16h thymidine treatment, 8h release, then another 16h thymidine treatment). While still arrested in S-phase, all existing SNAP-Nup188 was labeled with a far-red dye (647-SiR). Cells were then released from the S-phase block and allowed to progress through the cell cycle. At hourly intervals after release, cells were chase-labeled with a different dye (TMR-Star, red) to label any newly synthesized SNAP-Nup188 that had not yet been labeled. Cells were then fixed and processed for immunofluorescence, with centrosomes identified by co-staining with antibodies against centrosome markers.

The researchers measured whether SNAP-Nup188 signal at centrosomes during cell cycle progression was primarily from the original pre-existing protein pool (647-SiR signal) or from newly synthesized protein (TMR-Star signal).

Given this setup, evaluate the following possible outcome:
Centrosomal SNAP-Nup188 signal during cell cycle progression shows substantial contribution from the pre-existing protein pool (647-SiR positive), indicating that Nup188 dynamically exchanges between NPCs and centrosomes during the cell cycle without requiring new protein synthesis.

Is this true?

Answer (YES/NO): NO